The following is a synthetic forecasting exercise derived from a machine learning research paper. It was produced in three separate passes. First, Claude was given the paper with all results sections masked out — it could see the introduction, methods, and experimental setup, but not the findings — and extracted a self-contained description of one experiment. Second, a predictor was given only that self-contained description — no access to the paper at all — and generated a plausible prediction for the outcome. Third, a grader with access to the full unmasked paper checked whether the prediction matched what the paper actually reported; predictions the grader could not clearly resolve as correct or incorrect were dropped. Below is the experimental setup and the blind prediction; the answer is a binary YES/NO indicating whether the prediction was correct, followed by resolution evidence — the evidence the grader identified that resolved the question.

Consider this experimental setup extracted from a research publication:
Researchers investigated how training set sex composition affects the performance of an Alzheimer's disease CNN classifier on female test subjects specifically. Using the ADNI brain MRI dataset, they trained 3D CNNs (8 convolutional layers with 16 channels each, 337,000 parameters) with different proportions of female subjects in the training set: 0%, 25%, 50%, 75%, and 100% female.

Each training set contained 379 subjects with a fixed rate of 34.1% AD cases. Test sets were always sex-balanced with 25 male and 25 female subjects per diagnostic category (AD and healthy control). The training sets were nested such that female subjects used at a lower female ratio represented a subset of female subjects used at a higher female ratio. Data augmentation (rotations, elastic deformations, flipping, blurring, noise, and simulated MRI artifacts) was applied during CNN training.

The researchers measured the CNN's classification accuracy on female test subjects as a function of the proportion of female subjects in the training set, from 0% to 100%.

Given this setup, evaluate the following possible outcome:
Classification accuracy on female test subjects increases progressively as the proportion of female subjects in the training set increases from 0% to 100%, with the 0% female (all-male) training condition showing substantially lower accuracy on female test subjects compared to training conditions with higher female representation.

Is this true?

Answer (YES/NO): NO